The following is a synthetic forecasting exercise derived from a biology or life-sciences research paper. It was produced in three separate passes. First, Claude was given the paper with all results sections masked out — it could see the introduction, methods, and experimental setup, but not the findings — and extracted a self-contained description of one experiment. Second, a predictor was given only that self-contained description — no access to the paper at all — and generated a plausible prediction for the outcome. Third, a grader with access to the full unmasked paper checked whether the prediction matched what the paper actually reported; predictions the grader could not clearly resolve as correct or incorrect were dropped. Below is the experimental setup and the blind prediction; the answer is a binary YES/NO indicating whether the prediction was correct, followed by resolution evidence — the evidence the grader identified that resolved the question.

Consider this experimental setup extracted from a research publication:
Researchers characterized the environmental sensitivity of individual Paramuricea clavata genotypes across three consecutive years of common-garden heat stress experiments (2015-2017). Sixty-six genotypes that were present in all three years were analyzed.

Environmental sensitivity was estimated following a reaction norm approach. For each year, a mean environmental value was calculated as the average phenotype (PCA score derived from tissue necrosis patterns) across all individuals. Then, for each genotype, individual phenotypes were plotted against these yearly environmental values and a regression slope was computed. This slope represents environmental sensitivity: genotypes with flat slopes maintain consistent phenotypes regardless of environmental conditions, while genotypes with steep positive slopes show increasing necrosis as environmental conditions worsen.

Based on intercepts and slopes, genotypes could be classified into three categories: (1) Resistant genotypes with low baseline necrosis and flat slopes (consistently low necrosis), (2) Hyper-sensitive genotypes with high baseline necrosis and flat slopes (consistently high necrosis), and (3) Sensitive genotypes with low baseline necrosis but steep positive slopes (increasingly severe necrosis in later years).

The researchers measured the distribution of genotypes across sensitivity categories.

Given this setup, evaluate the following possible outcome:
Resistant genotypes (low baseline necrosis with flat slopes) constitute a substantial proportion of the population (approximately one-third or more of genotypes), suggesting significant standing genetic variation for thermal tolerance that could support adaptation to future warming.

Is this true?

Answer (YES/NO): NO